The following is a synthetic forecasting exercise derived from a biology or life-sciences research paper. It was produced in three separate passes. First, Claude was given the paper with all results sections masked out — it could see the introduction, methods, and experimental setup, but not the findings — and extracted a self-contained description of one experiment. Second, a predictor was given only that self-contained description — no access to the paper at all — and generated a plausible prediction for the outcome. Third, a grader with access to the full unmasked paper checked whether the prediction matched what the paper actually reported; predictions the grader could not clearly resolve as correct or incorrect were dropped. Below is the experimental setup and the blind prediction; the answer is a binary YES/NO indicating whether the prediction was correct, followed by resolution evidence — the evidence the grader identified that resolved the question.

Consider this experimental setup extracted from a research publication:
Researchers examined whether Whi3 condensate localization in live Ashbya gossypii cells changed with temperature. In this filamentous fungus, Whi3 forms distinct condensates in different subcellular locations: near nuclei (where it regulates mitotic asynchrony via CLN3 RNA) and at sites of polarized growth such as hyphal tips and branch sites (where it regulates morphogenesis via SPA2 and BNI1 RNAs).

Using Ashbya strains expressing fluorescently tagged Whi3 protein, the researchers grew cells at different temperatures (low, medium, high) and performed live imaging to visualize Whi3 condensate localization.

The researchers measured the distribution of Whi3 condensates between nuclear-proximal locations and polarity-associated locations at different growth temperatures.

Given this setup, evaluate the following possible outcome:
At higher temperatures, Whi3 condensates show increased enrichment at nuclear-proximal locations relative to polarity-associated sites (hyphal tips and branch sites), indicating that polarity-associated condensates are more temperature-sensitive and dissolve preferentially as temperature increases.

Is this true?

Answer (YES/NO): YES